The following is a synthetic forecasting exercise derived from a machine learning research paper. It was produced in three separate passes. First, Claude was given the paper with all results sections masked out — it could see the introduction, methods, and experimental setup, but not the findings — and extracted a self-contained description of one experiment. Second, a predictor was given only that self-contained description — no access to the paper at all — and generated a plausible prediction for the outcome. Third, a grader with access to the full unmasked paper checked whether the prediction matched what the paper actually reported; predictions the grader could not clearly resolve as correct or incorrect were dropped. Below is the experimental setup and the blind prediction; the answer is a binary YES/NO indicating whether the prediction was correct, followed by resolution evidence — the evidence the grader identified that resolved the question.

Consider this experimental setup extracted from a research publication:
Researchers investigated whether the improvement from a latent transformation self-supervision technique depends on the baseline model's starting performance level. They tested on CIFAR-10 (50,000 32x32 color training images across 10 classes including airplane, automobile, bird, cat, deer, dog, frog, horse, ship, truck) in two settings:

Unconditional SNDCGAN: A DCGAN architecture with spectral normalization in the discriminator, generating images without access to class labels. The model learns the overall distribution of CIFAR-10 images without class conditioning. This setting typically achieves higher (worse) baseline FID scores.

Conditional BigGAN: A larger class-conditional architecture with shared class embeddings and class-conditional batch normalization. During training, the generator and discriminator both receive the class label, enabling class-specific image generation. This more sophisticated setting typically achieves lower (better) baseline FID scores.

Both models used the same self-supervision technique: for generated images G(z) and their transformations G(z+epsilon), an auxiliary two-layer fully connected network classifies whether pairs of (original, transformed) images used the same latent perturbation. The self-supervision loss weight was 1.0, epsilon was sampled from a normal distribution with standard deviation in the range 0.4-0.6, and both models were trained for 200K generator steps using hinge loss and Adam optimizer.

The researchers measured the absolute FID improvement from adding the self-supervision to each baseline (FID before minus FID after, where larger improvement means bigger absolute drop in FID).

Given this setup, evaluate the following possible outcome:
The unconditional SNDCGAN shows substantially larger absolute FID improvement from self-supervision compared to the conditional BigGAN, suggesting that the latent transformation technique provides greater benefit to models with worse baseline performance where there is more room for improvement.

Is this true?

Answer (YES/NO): NO